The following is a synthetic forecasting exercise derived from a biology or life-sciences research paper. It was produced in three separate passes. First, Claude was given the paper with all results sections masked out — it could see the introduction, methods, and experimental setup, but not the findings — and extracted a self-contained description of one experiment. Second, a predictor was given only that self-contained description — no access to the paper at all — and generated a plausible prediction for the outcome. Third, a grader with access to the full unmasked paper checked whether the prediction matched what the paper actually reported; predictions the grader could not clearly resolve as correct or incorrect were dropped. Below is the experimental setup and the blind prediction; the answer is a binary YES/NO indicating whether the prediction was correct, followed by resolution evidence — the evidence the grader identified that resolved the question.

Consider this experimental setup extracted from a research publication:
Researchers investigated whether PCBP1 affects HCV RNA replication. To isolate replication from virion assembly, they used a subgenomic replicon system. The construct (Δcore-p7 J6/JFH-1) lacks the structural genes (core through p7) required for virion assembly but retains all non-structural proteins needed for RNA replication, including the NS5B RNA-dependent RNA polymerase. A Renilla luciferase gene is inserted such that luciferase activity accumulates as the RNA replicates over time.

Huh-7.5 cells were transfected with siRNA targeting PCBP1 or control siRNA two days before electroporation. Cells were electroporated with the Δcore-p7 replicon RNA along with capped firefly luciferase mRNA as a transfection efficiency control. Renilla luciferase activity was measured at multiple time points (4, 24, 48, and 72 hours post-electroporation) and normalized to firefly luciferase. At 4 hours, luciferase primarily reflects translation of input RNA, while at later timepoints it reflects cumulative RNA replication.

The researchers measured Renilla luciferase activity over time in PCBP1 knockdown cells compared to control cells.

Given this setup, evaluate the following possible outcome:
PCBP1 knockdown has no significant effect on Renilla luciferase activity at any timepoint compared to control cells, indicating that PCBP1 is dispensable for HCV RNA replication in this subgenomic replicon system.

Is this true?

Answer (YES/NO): YES